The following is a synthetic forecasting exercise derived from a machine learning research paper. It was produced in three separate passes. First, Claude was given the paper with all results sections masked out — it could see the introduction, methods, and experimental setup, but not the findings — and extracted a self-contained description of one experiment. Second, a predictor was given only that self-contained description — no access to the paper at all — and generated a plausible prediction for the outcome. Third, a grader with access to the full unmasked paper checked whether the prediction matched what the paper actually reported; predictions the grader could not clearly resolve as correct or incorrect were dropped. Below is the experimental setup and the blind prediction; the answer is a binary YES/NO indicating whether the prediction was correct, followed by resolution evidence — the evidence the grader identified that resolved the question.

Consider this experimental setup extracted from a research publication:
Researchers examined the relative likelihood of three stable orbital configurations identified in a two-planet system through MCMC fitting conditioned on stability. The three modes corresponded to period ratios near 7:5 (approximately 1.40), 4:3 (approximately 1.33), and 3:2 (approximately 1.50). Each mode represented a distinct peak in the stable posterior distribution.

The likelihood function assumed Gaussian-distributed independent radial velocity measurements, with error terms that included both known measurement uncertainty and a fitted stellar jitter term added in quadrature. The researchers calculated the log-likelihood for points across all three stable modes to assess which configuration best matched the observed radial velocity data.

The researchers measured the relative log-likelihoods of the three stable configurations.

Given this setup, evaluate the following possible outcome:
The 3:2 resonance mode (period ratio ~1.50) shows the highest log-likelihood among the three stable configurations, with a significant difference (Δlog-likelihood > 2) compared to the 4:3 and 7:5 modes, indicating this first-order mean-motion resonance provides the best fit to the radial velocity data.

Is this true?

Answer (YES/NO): NO